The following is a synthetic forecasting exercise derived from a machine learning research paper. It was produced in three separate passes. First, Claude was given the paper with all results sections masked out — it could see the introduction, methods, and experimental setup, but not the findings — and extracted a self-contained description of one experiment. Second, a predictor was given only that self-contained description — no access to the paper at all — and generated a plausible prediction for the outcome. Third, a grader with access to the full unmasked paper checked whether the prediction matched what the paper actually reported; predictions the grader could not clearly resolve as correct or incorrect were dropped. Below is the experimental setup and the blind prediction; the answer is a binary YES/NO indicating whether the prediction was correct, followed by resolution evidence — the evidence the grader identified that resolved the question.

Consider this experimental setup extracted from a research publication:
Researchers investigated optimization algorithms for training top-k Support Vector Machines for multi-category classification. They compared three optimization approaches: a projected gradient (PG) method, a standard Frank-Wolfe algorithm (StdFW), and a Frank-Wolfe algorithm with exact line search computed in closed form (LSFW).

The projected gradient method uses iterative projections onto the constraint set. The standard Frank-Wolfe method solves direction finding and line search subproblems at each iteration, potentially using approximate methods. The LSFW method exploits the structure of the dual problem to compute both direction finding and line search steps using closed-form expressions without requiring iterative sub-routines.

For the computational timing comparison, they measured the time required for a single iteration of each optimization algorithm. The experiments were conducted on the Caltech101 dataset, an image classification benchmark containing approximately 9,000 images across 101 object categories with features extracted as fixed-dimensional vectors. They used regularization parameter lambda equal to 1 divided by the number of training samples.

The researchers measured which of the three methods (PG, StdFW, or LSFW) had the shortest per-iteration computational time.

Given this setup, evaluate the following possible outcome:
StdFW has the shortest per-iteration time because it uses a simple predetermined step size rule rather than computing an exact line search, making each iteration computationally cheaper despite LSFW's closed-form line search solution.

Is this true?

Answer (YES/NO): NO